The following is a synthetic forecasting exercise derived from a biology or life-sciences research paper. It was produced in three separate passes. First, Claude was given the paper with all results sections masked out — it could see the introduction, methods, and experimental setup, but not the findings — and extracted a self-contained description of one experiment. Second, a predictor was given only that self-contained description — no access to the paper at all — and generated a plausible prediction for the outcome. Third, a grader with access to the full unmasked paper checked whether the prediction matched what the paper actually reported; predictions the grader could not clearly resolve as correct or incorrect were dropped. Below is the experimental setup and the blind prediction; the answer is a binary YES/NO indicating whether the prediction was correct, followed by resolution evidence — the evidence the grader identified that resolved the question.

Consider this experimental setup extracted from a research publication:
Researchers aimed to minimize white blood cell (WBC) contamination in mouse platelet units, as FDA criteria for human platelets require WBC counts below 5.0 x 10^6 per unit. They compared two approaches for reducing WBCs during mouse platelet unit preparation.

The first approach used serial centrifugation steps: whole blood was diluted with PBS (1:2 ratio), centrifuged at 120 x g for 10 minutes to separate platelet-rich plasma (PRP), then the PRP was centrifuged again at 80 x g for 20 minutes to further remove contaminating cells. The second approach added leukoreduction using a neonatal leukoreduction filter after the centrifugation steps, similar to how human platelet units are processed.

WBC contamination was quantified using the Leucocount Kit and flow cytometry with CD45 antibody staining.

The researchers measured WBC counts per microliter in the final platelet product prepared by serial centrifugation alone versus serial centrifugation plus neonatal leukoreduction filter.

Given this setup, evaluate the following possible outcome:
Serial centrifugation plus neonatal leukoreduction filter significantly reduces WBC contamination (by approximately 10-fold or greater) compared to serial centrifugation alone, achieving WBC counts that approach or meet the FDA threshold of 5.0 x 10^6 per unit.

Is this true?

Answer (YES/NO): NO